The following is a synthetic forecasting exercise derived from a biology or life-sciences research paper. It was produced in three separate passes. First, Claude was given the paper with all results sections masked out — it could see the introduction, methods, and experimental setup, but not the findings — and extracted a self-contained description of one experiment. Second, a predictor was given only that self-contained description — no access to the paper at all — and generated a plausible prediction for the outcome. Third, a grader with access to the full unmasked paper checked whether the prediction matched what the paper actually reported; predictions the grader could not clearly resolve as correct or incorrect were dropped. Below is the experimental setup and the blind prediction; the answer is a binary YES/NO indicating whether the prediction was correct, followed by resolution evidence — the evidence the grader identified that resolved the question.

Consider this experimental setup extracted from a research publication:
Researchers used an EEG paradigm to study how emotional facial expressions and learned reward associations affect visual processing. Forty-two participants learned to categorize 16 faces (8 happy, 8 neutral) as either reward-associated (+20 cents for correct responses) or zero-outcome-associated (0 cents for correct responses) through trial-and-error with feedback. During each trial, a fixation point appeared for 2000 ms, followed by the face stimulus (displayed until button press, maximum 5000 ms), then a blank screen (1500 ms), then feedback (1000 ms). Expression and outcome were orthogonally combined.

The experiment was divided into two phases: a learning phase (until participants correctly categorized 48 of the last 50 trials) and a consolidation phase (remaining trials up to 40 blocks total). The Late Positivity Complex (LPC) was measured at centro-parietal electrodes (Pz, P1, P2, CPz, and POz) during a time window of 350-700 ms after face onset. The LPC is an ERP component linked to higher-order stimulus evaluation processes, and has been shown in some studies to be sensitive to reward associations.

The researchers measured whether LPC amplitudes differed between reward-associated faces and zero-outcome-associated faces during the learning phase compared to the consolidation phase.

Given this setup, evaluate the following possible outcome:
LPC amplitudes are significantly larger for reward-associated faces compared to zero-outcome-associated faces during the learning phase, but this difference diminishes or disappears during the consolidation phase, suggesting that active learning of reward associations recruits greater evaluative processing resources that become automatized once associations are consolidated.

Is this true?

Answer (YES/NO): NO